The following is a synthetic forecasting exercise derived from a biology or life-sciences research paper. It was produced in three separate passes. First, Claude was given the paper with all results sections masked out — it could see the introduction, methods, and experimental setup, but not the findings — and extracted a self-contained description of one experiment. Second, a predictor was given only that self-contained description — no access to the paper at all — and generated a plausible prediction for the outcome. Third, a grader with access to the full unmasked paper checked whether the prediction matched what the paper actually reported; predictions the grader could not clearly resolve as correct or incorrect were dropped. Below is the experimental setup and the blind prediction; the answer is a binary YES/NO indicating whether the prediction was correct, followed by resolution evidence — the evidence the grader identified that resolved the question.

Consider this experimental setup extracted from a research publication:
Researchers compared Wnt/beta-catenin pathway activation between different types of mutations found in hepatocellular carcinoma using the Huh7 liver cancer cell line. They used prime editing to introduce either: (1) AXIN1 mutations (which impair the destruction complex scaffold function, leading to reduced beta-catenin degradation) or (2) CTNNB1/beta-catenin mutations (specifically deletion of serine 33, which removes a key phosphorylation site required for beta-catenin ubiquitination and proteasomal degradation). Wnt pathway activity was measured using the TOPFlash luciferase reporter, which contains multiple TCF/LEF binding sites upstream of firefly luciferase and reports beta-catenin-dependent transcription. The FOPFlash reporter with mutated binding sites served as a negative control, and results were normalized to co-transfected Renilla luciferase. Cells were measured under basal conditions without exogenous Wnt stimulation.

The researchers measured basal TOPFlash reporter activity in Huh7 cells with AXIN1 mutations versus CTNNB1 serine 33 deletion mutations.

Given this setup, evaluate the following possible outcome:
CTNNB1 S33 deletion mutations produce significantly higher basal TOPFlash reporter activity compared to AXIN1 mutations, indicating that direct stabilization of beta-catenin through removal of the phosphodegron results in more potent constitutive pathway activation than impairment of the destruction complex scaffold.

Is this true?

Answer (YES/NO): YES